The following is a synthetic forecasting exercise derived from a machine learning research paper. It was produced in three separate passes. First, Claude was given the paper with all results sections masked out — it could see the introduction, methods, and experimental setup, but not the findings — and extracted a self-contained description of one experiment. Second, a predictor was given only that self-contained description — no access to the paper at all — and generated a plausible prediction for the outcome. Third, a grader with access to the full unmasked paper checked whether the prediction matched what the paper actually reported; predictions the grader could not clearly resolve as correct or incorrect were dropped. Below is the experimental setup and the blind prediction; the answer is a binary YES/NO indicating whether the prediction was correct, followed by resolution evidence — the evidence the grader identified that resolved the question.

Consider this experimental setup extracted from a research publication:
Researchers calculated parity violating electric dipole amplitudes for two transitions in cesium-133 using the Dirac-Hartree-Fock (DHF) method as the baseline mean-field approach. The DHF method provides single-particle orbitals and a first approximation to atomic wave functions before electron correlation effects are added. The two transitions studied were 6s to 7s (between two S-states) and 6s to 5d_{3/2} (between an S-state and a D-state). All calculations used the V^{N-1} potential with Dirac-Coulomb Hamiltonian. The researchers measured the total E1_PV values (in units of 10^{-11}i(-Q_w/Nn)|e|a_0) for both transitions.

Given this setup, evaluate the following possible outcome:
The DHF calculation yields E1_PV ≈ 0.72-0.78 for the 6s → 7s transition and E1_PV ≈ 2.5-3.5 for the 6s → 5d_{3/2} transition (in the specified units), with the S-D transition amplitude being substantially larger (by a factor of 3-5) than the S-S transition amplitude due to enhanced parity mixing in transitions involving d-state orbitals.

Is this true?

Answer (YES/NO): NO